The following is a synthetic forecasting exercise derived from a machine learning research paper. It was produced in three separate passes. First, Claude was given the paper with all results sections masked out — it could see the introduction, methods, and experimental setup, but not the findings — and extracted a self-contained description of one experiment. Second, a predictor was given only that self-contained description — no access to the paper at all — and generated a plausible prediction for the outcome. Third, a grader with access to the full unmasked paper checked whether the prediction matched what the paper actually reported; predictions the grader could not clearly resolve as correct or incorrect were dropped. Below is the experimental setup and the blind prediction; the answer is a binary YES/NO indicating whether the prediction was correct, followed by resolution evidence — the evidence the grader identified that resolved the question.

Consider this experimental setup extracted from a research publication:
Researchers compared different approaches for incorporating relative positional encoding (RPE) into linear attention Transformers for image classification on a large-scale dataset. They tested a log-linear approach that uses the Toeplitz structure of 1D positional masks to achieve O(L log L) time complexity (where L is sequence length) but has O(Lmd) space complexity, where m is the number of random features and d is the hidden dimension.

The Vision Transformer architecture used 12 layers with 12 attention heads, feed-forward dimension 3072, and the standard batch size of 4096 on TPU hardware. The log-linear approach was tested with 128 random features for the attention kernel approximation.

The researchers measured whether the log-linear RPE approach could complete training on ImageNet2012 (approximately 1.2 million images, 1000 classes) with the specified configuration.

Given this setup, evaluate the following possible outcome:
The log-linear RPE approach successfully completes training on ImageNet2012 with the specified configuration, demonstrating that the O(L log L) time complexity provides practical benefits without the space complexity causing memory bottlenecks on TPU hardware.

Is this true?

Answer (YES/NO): NO